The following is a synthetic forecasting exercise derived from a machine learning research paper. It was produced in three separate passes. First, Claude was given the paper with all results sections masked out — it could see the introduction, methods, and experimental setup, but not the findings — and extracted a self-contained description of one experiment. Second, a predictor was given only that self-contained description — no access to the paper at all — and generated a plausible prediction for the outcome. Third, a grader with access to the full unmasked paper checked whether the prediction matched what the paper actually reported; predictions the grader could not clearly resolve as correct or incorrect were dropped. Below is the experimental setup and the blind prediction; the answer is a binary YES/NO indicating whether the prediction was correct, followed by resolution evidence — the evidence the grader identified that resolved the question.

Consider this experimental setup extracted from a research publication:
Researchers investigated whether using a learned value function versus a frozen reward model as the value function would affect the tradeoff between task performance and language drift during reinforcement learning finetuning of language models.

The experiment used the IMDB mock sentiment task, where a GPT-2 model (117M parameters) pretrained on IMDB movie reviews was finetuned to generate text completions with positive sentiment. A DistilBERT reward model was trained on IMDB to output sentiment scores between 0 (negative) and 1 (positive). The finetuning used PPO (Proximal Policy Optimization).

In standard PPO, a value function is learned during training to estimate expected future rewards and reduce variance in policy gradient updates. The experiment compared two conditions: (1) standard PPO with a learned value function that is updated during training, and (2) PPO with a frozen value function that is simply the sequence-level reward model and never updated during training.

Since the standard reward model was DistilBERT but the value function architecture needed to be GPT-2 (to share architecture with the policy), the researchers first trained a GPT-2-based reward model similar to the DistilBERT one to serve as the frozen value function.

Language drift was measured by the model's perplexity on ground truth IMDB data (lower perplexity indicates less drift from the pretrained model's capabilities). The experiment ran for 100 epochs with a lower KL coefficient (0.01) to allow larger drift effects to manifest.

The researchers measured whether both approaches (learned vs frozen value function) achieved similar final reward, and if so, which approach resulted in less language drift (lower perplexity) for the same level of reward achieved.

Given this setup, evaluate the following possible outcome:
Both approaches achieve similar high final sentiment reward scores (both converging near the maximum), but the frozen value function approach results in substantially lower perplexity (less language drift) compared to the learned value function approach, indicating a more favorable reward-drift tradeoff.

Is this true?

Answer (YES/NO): NO